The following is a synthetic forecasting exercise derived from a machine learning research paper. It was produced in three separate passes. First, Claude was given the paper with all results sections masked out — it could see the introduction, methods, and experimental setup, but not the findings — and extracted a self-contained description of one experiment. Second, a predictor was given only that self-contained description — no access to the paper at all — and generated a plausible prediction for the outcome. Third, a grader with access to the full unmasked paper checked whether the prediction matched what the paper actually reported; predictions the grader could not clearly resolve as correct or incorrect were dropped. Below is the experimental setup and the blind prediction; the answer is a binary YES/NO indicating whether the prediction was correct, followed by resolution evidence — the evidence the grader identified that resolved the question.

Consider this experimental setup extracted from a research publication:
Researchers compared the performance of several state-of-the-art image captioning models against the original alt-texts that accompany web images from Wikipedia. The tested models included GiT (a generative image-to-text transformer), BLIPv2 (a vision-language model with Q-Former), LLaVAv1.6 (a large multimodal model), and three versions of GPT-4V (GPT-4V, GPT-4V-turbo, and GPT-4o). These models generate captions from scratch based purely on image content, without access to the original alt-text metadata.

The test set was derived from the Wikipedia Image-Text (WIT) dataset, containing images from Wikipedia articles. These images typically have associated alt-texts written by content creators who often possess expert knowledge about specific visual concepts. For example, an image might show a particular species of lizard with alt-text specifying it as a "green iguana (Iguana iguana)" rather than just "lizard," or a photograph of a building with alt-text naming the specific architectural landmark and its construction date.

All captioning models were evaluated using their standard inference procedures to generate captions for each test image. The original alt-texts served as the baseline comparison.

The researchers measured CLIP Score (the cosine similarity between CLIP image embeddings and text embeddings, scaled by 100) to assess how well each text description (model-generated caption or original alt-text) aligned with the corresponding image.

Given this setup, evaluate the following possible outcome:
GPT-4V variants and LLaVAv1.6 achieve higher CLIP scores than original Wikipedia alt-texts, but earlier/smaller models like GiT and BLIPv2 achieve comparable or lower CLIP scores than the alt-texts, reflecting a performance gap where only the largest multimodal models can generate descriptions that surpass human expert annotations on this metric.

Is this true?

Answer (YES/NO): NO